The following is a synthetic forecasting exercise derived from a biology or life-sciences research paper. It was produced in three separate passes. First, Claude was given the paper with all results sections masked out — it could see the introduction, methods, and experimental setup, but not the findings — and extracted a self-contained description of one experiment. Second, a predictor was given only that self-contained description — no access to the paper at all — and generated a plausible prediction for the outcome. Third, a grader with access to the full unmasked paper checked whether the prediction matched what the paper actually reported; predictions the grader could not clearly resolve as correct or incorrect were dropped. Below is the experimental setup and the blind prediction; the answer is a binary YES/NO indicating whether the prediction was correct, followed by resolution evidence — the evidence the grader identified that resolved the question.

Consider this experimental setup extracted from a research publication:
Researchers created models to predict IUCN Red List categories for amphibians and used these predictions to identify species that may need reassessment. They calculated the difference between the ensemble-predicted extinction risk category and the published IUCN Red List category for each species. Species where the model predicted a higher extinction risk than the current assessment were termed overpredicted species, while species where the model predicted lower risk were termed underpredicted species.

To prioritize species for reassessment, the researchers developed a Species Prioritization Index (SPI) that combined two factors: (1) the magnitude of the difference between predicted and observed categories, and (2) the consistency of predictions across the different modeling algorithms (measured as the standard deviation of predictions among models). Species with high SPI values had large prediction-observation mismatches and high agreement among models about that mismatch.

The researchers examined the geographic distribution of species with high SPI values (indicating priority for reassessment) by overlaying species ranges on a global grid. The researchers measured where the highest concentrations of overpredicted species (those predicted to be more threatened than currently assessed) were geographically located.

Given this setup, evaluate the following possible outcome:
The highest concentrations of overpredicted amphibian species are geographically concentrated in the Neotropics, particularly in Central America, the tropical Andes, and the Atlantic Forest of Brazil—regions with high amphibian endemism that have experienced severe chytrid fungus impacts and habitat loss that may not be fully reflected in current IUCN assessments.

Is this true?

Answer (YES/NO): NO